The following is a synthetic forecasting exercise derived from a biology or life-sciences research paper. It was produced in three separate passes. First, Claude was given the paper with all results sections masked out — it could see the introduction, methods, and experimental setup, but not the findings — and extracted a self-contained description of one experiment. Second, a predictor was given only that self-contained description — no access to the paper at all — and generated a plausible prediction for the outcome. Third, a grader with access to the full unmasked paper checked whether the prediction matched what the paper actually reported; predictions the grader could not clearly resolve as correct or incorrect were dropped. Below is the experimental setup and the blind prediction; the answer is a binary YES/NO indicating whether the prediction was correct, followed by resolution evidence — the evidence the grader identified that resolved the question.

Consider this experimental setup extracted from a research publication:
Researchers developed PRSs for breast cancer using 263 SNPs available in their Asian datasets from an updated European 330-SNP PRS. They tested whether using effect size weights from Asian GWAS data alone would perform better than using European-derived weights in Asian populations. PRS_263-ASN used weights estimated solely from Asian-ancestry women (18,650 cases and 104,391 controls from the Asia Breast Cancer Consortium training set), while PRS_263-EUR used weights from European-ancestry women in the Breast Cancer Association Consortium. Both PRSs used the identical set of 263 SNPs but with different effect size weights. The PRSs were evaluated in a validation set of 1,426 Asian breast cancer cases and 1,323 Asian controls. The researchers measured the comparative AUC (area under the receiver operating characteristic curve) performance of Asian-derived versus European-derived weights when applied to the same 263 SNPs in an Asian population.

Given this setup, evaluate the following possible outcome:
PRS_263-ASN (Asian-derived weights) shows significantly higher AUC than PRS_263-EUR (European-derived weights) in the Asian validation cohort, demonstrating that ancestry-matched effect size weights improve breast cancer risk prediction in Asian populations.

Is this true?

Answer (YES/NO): NO